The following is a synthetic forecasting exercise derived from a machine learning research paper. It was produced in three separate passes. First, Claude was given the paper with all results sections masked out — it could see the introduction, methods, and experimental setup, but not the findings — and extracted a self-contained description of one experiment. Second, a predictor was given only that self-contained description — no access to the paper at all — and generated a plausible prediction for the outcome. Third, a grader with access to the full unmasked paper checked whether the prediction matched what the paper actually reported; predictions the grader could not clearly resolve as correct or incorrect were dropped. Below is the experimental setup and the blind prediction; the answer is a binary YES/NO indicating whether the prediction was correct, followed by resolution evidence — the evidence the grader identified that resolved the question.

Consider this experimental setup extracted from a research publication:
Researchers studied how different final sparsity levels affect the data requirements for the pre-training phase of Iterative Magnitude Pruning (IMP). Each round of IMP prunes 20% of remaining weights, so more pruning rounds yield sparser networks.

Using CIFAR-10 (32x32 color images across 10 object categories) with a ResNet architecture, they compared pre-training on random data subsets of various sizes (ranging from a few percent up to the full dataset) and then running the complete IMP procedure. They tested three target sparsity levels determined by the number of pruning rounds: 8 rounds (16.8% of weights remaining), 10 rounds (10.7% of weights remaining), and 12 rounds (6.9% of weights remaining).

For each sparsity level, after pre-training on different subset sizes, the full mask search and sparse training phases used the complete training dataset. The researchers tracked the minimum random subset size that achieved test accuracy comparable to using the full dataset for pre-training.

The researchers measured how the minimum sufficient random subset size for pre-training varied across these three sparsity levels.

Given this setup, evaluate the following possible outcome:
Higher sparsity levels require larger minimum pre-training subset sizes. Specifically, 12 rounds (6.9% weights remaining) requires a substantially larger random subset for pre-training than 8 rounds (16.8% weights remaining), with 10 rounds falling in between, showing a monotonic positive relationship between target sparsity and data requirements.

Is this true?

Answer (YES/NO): NO